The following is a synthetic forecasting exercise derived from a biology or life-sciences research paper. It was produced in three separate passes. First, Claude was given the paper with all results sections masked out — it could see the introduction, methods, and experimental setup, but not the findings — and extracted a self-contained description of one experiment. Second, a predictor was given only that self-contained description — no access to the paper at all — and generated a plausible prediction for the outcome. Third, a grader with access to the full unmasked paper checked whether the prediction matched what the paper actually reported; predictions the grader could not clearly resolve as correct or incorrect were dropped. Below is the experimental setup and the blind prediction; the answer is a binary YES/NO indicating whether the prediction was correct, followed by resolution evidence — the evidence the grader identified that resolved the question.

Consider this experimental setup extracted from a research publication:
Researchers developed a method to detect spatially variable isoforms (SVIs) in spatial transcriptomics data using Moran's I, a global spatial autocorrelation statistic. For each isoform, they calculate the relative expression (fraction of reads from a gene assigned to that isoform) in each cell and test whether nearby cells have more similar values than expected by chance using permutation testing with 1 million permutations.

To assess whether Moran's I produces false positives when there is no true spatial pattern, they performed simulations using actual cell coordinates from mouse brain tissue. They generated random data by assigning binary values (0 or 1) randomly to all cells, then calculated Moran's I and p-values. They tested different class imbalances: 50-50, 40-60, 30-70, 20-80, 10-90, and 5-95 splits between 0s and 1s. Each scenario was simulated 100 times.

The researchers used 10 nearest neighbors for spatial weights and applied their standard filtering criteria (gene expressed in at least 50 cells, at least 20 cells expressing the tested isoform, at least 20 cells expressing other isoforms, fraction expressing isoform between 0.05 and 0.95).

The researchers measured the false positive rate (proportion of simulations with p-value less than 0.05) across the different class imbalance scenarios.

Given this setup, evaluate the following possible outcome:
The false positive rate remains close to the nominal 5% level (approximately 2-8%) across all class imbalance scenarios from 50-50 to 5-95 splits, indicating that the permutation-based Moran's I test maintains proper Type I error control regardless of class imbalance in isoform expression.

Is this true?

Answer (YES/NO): NO